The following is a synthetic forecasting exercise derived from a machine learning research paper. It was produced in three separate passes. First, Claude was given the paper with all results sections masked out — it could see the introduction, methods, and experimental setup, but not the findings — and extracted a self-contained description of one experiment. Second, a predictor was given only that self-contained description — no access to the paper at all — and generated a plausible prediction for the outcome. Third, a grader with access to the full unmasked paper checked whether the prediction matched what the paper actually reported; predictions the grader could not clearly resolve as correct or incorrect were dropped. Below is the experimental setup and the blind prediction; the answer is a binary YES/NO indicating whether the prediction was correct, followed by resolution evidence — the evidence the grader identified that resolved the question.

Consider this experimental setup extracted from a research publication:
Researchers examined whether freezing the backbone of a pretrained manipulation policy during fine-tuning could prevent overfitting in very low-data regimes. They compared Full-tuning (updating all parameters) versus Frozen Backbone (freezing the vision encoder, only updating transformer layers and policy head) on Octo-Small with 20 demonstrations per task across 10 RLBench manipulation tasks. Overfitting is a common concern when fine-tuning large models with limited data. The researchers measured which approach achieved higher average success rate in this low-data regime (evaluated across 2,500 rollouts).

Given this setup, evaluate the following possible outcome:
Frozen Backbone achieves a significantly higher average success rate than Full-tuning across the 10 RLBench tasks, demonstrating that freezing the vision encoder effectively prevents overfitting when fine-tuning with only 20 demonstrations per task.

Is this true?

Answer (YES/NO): NO